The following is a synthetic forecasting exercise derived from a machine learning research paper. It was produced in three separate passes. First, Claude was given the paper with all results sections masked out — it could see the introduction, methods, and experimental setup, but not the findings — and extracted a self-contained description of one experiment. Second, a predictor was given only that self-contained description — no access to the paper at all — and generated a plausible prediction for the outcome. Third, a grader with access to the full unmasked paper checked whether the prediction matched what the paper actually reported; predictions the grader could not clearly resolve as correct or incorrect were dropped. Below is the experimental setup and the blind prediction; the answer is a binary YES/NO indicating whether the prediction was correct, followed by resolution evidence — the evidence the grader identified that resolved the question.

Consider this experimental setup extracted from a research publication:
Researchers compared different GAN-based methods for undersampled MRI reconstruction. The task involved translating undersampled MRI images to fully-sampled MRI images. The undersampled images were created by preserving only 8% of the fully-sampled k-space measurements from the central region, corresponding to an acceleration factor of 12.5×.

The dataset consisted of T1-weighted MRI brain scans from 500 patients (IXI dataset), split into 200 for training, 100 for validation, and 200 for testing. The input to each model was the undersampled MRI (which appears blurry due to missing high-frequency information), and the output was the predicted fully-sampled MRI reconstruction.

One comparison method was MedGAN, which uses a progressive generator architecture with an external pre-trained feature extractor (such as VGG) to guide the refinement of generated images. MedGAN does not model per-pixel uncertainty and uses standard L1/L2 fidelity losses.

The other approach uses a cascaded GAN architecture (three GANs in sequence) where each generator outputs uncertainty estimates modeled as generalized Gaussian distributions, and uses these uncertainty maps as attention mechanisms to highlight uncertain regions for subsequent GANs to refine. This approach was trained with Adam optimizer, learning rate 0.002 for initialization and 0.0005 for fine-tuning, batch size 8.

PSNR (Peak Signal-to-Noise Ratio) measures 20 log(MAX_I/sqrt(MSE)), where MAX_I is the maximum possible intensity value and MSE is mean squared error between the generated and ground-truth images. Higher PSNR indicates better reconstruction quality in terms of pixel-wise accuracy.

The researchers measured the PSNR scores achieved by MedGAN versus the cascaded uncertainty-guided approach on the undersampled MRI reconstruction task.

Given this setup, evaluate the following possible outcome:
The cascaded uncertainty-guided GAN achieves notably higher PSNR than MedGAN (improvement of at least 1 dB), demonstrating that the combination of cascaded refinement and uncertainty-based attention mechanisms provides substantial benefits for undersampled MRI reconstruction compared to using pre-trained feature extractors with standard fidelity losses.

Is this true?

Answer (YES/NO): NO